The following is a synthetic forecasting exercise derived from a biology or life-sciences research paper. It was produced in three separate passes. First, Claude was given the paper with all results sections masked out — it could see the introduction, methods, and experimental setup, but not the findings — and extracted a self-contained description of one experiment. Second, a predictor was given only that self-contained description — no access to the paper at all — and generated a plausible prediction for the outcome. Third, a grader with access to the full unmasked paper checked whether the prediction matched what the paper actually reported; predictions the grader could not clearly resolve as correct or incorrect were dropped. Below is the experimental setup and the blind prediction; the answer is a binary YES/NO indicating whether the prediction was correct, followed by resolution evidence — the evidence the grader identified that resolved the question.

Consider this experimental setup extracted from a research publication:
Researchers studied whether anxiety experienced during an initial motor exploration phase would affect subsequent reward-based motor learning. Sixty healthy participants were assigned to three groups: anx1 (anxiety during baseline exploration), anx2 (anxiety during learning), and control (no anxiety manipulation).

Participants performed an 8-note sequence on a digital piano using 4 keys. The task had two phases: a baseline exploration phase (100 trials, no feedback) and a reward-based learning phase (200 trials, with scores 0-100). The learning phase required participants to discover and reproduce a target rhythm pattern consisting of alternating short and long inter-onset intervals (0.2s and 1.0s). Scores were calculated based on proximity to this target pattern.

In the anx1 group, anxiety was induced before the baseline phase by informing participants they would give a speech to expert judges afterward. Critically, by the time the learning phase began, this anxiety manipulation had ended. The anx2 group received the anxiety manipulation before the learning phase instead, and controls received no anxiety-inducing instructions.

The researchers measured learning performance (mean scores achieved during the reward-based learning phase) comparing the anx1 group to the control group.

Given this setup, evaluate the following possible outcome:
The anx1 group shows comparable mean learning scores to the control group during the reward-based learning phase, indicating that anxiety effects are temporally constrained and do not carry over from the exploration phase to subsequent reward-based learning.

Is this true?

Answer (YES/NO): NO